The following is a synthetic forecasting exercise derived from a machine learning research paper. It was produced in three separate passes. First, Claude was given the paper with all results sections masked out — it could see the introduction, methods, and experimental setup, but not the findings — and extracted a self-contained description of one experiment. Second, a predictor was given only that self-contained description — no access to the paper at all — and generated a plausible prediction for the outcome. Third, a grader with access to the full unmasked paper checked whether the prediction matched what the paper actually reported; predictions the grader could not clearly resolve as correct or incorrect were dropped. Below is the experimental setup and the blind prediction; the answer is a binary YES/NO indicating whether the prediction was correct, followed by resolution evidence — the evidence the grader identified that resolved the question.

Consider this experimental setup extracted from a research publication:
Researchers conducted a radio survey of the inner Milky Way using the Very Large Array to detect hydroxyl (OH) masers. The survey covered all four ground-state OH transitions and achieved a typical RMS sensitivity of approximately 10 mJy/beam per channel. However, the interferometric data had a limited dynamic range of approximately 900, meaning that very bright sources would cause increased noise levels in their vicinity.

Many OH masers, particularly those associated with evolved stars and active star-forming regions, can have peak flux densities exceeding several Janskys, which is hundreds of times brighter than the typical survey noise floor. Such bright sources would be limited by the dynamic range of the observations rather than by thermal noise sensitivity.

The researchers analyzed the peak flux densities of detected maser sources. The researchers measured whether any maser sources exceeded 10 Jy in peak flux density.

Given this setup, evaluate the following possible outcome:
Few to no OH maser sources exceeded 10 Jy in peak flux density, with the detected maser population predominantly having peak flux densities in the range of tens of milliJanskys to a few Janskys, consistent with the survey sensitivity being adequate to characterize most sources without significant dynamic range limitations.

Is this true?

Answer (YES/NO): NO